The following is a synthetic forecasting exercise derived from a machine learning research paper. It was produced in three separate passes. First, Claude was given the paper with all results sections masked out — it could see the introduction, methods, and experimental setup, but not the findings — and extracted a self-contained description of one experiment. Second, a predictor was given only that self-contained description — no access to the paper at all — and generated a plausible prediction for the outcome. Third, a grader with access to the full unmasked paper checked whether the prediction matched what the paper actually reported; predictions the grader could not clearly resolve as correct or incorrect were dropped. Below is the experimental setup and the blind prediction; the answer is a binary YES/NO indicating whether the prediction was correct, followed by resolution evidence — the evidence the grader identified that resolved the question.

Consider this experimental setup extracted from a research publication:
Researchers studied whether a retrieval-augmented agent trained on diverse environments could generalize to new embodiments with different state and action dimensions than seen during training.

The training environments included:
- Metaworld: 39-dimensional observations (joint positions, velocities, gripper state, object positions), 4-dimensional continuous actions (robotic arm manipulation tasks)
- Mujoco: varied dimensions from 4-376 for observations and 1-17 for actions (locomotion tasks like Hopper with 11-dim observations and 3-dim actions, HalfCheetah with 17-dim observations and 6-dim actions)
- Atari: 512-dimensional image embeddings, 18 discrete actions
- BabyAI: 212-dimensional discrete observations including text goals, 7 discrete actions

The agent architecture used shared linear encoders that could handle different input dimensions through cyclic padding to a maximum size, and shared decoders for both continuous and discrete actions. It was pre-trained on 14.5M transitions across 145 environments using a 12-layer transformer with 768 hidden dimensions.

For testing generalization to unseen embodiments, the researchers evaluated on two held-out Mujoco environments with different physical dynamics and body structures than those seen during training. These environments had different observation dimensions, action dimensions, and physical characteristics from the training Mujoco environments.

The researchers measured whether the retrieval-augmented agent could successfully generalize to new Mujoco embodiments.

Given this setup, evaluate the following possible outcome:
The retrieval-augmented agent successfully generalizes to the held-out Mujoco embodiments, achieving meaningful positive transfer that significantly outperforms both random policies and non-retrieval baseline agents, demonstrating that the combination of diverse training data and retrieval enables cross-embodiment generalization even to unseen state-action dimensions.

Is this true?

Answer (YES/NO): NO